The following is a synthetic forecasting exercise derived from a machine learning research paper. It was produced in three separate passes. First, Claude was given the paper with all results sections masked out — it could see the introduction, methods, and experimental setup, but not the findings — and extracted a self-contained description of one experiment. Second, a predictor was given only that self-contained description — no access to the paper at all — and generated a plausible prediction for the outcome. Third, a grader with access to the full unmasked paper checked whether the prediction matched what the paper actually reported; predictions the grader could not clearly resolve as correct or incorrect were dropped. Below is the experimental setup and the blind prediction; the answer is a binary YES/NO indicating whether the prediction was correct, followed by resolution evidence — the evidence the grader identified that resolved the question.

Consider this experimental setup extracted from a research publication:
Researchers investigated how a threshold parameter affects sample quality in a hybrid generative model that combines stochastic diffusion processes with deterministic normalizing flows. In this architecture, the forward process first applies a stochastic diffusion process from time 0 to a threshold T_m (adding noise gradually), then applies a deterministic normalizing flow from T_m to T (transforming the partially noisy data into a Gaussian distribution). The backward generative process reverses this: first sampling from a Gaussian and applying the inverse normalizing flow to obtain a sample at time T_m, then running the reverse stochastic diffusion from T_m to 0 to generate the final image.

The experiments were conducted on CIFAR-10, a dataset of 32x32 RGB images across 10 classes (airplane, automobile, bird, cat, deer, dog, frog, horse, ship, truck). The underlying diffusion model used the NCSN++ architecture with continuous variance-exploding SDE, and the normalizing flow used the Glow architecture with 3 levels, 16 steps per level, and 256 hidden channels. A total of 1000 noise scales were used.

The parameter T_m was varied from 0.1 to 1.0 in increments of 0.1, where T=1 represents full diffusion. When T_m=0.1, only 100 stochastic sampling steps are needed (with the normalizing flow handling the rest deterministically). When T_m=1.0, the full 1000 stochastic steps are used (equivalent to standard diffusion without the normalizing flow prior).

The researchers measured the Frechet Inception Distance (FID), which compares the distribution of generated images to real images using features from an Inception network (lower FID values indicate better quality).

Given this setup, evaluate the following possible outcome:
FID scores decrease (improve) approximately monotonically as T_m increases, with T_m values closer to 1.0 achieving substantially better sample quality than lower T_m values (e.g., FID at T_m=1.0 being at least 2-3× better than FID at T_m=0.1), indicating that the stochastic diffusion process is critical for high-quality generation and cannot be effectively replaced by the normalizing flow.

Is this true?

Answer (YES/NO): NO